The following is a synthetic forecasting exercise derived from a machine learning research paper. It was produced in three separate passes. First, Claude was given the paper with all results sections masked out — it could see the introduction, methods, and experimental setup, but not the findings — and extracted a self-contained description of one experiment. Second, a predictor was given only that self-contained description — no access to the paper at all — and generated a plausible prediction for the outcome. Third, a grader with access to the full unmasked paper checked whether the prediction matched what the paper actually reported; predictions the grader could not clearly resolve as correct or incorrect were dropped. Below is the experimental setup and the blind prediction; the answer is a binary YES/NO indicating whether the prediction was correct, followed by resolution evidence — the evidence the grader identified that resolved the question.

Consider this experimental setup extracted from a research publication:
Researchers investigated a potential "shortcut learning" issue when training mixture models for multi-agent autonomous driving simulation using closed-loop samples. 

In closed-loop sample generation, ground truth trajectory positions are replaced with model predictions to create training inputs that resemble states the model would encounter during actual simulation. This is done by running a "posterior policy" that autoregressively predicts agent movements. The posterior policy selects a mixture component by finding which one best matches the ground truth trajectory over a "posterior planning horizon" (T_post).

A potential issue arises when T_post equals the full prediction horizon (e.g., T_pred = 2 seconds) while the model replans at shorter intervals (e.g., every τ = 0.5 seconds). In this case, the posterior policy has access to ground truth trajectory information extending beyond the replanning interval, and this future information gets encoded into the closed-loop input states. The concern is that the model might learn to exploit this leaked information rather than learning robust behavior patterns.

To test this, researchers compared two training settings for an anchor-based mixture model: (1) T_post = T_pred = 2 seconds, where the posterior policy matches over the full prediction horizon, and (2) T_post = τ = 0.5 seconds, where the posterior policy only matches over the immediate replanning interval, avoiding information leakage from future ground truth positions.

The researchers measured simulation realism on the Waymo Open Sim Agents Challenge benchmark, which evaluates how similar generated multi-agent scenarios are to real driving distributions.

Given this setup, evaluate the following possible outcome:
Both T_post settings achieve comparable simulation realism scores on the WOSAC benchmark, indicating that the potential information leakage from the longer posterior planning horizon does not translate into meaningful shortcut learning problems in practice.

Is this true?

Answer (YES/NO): NO